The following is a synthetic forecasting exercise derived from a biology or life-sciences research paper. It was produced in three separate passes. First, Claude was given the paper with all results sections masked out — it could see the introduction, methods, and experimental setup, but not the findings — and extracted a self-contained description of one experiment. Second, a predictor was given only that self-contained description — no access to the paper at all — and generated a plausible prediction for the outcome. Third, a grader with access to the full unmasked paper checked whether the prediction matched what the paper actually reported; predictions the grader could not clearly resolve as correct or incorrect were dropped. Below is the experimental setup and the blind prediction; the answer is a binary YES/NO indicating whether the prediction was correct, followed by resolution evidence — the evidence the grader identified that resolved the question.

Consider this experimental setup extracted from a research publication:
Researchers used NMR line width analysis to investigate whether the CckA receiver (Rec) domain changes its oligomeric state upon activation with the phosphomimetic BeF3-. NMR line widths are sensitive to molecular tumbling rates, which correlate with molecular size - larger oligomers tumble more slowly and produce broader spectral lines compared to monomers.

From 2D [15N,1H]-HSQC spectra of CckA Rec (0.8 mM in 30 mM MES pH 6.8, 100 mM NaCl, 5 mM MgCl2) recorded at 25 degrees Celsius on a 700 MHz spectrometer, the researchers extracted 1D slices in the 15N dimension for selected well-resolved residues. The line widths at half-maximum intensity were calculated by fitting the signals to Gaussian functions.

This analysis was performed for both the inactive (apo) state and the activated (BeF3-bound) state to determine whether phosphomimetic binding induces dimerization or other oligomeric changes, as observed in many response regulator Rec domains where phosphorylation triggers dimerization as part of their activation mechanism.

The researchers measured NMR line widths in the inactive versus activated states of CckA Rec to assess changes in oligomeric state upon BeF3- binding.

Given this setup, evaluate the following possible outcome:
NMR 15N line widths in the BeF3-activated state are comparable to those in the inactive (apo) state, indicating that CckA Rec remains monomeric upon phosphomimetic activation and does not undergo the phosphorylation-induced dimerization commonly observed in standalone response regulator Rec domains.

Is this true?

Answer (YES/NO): YES